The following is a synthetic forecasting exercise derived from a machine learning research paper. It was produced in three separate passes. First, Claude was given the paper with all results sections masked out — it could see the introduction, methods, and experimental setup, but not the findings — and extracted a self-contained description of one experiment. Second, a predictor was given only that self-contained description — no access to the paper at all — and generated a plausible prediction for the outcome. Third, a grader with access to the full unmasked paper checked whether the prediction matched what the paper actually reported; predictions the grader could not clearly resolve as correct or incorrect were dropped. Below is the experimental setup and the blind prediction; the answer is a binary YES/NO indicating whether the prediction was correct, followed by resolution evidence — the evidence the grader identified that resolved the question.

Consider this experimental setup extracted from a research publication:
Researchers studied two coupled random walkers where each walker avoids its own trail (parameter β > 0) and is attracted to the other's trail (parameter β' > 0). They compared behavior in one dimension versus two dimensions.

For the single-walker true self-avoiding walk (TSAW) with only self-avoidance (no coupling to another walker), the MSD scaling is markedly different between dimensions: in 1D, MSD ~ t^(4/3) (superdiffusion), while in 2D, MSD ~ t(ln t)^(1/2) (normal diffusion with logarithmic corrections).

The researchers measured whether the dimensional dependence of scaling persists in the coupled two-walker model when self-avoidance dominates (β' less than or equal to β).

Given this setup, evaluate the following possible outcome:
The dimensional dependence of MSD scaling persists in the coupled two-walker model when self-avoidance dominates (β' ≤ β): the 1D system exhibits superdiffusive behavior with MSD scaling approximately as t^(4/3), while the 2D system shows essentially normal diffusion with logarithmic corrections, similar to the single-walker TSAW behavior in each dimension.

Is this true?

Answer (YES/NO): YES